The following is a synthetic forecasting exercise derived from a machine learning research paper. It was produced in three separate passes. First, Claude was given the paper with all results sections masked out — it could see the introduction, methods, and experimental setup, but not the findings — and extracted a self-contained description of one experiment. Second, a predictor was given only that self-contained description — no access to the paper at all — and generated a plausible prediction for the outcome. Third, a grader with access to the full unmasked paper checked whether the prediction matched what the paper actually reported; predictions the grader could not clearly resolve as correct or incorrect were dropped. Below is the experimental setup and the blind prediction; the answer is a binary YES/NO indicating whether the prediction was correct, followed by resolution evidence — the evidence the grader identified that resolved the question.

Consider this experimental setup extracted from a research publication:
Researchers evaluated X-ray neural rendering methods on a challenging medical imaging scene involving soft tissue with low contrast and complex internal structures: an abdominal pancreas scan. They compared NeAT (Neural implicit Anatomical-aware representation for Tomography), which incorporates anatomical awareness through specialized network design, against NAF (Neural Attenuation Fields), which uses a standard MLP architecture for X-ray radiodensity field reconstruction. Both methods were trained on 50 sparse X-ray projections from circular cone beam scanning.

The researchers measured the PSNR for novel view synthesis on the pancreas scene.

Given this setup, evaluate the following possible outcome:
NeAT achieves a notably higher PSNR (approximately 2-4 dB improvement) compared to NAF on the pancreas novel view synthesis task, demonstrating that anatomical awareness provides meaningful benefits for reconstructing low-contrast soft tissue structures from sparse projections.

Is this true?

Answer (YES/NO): NO